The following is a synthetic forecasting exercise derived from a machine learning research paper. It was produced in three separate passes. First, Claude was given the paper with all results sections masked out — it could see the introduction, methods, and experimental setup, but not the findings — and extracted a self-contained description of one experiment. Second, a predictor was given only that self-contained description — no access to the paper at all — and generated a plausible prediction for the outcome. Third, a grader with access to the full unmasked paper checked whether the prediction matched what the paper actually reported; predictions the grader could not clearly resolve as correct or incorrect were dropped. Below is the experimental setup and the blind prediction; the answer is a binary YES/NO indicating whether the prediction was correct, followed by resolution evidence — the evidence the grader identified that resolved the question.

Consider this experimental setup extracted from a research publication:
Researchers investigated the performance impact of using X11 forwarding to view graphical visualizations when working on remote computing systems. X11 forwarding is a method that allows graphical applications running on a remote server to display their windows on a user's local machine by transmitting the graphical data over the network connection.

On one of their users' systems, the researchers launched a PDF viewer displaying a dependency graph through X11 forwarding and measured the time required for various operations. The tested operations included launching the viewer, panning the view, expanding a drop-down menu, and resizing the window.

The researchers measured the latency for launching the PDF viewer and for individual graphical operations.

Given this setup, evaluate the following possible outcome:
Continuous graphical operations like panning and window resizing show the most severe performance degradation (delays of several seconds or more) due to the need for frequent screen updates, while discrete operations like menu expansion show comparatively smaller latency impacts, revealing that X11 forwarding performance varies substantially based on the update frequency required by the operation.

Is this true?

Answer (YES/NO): NO